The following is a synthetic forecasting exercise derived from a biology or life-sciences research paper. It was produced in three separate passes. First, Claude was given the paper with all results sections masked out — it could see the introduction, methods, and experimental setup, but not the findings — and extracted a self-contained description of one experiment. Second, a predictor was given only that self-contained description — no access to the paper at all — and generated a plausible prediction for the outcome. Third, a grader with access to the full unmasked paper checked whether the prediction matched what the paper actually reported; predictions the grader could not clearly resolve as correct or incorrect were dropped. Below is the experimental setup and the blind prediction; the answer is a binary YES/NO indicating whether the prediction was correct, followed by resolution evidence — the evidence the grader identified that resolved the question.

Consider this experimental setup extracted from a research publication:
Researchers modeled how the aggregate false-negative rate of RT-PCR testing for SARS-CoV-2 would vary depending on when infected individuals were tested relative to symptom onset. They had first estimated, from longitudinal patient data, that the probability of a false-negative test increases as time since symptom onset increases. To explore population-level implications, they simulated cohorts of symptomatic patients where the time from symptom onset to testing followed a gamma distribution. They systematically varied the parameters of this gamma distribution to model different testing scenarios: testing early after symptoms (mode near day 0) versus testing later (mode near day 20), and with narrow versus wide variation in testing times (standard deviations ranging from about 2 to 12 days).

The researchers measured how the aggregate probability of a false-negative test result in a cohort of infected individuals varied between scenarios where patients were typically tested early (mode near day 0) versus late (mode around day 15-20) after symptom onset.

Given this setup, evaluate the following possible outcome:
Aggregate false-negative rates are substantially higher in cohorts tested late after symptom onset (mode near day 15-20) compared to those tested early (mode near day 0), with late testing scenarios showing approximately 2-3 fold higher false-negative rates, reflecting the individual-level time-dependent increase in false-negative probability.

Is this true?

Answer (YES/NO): NO